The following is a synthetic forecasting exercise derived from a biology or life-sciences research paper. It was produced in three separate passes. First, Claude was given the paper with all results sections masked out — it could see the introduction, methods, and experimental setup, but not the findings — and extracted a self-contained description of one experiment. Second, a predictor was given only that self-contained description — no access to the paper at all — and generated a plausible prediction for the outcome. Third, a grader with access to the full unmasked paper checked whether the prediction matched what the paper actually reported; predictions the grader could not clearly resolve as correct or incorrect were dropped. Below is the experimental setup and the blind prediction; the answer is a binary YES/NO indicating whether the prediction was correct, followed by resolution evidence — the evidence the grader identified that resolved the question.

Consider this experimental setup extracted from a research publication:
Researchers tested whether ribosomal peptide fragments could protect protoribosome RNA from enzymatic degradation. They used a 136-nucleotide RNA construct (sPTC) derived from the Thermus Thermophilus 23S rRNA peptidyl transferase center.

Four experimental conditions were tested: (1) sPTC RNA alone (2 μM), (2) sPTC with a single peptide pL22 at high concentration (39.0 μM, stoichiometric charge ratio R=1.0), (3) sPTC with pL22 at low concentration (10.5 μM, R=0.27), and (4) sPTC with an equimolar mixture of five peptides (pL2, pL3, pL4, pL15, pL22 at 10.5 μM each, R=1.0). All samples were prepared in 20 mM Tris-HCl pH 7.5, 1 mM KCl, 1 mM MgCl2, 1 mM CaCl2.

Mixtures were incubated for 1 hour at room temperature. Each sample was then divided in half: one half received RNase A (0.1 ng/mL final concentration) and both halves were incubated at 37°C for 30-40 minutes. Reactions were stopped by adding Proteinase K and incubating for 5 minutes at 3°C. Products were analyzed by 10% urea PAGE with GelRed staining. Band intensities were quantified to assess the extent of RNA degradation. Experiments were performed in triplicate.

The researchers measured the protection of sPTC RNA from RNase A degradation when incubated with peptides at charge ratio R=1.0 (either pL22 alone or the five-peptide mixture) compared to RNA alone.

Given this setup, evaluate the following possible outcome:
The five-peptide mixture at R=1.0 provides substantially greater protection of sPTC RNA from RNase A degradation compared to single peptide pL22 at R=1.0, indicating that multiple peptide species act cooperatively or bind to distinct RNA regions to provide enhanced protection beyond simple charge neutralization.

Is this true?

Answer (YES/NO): NO